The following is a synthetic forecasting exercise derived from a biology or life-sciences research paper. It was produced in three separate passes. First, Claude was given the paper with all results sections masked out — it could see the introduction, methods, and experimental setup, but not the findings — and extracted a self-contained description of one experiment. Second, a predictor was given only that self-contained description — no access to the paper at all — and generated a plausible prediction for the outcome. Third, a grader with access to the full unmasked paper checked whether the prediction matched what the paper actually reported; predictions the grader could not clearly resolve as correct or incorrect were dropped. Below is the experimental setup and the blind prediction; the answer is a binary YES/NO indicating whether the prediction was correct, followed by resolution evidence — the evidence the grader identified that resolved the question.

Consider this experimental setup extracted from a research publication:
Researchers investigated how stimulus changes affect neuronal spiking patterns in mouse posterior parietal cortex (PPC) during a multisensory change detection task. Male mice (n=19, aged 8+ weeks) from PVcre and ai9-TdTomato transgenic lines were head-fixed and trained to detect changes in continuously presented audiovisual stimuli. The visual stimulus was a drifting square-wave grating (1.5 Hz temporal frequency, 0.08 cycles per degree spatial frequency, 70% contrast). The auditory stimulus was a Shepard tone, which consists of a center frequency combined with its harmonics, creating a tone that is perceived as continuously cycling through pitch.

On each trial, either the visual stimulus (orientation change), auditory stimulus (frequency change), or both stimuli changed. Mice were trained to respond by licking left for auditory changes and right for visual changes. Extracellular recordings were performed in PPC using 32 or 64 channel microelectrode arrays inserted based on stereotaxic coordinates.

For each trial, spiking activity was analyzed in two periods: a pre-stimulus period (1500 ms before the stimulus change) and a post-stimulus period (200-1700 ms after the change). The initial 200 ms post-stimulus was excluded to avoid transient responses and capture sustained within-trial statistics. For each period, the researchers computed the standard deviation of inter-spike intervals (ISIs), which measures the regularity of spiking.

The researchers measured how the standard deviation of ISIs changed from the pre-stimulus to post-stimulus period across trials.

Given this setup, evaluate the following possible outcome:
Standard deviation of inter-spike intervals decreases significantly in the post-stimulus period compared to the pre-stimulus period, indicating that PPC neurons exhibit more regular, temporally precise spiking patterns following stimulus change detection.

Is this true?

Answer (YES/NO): YES